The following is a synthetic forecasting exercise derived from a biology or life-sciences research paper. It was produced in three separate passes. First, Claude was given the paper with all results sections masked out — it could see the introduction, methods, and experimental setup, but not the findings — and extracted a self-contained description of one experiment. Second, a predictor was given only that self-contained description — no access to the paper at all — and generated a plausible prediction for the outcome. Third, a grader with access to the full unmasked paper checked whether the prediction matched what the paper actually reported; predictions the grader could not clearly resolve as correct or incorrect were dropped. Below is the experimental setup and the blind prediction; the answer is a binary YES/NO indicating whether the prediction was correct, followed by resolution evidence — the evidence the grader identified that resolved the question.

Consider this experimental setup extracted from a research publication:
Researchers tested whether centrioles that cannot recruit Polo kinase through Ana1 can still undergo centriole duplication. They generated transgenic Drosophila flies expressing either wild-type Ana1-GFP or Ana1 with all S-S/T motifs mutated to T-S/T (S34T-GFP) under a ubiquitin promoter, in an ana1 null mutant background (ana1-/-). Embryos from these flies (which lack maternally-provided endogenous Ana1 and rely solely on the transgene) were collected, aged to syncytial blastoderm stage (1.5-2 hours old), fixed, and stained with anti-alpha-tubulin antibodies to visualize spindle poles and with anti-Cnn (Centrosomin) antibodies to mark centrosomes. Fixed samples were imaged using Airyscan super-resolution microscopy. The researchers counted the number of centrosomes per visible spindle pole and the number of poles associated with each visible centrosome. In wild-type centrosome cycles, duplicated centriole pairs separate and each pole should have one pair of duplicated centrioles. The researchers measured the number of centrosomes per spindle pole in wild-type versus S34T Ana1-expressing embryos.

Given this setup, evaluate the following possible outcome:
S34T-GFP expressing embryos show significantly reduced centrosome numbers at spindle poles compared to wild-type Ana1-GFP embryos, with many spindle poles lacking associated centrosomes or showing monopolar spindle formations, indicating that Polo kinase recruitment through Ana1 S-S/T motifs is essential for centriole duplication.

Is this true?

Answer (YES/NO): NO